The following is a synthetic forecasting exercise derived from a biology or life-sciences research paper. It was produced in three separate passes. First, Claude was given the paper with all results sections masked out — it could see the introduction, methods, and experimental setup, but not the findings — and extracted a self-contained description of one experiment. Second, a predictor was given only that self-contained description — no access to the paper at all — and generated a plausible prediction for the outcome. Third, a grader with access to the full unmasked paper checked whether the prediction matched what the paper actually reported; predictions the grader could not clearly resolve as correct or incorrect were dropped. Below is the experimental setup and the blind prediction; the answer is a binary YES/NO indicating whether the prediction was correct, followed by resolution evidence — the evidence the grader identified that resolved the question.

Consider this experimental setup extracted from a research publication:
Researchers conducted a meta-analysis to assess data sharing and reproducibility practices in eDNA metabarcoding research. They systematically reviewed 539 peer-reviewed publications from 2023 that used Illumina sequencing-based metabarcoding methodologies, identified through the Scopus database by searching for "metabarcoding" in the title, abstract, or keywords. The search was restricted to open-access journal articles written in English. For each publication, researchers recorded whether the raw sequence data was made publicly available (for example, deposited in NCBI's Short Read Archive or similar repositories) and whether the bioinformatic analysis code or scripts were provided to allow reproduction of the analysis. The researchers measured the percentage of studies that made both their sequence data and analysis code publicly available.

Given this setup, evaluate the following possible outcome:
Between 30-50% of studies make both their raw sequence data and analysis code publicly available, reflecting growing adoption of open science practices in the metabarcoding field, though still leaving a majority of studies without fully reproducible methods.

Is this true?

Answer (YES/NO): NO